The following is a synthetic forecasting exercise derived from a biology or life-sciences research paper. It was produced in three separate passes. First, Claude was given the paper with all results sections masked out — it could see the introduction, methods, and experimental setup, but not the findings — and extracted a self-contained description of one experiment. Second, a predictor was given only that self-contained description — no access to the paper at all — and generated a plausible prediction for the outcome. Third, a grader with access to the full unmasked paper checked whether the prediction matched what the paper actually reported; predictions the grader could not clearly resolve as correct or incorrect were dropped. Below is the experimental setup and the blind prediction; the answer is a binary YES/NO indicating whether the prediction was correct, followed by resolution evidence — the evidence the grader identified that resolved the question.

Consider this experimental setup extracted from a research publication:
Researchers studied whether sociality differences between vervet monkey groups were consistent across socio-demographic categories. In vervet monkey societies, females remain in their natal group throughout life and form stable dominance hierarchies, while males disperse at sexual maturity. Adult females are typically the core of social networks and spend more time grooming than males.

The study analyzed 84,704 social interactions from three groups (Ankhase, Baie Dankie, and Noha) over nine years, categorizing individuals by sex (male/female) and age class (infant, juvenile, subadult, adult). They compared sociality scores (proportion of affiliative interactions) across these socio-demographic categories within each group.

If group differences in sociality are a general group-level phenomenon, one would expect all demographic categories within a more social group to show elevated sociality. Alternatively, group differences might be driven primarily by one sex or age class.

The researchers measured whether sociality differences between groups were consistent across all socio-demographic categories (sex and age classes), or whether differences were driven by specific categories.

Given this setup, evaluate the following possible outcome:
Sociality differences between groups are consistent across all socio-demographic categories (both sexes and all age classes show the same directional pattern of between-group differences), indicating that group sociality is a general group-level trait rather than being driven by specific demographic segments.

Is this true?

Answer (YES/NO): YES